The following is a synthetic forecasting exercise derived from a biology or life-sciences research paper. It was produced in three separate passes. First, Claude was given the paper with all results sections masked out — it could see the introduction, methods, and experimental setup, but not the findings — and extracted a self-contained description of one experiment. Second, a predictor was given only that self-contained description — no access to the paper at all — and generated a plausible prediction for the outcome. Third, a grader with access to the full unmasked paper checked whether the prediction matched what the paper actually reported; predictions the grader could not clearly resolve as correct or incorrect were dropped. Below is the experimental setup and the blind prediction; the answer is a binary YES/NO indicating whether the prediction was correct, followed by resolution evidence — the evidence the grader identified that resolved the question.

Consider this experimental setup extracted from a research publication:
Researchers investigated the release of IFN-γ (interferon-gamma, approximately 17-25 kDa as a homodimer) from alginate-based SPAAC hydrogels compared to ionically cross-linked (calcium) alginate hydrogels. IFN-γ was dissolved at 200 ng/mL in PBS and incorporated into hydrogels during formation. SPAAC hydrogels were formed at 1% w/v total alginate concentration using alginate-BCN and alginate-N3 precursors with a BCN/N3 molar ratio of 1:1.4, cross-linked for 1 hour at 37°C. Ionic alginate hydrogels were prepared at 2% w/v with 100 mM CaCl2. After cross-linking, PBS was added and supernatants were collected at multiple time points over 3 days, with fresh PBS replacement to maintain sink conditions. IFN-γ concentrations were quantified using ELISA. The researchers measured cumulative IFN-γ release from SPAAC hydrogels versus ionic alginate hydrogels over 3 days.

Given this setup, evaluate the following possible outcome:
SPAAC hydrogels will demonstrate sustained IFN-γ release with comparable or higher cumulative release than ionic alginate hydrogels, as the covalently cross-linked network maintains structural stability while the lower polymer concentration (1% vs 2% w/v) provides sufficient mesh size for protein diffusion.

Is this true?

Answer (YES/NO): NO